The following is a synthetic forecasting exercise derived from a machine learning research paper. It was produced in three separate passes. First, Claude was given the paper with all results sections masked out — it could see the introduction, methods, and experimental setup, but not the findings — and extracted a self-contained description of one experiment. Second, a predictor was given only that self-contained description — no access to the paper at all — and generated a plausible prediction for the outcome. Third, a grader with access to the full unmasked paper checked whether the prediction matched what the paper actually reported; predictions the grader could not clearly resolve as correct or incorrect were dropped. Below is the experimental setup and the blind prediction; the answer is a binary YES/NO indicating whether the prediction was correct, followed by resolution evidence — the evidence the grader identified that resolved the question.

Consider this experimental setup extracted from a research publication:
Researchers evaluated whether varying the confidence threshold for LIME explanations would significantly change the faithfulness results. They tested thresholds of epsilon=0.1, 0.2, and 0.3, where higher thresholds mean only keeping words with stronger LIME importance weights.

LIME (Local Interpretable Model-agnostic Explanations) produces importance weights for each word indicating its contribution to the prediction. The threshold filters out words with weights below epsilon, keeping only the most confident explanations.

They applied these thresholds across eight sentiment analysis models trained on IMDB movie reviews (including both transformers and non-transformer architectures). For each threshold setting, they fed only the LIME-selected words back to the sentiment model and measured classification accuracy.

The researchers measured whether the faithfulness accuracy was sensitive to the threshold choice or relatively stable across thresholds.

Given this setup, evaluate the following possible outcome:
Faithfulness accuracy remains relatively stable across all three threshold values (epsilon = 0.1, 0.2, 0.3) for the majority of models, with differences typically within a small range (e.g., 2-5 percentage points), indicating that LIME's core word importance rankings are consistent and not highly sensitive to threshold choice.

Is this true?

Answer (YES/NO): YES